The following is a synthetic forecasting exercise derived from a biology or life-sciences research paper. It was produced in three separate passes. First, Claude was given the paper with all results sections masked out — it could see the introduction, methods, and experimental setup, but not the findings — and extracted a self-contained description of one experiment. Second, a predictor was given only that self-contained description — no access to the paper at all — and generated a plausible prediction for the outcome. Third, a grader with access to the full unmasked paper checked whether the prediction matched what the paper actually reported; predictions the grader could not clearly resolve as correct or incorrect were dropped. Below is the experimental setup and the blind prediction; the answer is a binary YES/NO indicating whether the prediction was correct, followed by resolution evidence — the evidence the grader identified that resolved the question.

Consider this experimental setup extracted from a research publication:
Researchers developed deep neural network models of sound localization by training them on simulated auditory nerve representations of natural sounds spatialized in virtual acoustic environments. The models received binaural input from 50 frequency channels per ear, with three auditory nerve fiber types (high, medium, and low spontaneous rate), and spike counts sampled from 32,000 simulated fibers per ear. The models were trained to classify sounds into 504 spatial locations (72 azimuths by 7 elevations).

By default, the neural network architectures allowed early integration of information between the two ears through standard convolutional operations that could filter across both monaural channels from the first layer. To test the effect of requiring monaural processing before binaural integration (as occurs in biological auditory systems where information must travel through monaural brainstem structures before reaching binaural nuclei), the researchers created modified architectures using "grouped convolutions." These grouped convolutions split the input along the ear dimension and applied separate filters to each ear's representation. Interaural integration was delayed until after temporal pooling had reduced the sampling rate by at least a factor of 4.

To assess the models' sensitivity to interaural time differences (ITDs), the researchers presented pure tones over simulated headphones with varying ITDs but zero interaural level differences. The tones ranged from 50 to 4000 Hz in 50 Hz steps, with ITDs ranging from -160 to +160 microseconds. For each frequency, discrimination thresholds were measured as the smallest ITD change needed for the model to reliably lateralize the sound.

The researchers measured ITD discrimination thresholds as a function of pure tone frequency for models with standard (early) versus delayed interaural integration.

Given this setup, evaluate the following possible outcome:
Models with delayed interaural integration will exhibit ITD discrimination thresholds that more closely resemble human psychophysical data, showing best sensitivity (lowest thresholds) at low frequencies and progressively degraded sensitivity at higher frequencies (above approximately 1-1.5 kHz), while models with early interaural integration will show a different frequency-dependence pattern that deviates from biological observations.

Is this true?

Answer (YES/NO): YES